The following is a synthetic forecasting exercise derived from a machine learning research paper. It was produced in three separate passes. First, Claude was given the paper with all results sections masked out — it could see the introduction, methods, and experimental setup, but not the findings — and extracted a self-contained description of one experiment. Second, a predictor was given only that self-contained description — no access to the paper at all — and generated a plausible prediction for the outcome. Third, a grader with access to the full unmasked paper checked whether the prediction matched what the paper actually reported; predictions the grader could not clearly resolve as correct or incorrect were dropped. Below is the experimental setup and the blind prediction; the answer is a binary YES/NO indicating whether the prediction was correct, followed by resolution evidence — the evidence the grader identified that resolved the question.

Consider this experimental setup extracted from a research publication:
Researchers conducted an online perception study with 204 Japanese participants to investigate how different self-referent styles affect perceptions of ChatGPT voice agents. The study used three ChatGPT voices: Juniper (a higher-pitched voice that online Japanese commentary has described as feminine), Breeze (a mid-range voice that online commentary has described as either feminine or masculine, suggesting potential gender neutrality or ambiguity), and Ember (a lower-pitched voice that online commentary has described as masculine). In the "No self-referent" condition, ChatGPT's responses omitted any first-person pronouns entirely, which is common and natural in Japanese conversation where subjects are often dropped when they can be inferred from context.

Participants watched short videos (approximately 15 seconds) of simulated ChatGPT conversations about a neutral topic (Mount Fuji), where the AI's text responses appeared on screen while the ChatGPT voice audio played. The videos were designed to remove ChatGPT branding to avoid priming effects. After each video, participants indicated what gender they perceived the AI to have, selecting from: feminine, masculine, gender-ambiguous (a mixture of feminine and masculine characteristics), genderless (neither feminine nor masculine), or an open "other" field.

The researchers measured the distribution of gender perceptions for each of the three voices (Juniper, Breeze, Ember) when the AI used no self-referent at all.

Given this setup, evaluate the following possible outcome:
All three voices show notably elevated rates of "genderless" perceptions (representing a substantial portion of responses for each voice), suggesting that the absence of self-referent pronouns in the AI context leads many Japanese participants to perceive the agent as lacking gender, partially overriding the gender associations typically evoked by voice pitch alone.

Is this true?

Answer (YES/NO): NO